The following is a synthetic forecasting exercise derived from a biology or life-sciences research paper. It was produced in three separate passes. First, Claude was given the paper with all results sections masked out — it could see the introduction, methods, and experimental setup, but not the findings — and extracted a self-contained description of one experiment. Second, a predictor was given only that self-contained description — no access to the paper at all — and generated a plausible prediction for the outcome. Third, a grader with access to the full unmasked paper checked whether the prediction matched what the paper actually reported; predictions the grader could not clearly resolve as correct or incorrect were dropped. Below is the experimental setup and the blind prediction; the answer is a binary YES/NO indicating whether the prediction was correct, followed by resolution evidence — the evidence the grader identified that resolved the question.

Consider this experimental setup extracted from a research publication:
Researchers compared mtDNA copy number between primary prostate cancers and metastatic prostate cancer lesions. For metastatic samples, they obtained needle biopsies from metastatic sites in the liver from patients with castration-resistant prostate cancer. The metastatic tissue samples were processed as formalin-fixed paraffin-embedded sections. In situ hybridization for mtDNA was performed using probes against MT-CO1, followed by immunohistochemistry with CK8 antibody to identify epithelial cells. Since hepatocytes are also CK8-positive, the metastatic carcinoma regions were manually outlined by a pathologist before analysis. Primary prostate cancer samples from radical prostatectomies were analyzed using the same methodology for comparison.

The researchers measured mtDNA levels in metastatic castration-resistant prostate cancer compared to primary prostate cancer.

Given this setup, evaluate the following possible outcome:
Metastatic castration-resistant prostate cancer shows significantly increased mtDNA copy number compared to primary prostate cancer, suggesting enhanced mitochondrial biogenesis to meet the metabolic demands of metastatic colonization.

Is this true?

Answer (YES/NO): YES